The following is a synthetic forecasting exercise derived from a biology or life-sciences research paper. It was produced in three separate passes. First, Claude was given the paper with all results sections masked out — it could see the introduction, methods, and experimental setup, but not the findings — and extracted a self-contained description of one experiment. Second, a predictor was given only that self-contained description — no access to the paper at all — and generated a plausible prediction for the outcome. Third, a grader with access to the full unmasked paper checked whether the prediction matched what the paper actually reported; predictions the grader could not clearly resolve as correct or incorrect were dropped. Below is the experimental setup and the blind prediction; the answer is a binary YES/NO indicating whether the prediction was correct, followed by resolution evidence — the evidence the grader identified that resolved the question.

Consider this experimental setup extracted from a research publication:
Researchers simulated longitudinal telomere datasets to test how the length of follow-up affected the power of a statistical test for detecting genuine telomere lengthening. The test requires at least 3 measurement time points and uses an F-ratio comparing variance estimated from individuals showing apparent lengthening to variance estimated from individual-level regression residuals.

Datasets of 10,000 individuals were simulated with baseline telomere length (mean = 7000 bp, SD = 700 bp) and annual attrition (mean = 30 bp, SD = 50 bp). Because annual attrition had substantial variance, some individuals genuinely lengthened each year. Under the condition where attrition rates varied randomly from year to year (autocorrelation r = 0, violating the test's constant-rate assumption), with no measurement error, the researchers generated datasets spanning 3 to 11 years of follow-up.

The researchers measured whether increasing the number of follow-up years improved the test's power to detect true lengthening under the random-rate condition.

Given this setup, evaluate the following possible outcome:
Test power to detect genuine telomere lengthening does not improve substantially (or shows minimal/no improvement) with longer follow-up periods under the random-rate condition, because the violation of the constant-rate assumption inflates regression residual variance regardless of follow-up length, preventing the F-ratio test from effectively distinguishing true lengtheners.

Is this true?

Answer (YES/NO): YES